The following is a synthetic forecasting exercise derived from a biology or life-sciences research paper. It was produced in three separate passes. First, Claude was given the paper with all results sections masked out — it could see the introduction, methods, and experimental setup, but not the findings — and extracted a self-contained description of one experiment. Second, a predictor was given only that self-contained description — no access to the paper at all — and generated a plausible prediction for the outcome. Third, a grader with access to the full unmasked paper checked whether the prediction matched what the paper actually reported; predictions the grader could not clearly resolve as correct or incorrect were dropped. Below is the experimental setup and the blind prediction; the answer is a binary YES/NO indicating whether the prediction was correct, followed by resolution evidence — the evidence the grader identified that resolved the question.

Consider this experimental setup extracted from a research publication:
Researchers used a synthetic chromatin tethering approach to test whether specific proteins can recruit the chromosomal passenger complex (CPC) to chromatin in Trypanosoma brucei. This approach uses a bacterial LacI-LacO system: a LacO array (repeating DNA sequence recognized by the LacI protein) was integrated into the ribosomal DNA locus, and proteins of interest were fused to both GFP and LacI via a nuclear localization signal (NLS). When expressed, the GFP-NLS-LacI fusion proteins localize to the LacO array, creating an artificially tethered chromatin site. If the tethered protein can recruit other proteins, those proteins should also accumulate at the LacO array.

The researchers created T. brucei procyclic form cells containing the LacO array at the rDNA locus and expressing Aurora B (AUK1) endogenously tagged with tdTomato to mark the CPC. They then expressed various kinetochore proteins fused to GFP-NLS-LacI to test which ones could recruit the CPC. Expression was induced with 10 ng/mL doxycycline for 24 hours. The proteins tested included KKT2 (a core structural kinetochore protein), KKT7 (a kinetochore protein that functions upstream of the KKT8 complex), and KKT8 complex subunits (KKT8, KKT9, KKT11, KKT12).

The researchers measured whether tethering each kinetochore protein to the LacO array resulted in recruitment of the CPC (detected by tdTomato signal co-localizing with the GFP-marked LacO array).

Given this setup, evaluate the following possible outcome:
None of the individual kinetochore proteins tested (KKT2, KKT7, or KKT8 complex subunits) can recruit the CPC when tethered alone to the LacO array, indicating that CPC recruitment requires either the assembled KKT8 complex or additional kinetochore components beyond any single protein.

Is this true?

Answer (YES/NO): NO